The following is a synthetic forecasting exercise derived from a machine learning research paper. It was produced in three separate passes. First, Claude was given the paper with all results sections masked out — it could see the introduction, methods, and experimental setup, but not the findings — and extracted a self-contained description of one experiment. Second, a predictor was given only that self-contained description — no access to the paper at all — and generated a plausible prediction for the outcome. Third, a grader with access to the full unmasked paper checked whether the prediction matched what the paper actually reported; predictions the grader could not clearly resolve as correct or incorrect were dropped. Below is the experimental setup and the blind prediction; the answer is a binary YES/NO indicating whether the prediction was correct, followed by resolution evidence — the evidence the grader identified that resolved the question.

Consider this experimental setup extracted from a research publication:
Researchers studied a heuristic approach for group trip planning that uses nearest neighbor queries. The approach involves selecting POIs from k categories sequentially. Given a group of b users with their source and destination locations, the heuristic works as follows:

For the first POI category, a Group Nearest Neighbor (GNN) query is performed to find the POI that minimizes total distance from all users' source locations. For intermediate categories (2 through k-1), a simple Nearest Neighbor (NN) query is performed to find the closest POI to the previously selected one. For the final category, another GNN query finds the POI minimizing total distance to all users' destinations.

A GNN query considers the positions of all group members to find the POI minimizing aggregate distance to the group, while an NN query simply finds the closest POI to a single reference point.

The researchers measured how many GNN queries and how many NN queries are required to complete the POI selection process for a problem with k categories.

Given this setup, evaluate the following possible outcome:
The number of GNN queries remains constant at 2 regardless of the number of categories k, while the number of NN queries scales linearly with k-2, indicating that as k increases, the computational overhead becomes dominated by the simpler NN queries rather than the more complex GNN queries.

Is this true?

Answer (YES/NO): YES